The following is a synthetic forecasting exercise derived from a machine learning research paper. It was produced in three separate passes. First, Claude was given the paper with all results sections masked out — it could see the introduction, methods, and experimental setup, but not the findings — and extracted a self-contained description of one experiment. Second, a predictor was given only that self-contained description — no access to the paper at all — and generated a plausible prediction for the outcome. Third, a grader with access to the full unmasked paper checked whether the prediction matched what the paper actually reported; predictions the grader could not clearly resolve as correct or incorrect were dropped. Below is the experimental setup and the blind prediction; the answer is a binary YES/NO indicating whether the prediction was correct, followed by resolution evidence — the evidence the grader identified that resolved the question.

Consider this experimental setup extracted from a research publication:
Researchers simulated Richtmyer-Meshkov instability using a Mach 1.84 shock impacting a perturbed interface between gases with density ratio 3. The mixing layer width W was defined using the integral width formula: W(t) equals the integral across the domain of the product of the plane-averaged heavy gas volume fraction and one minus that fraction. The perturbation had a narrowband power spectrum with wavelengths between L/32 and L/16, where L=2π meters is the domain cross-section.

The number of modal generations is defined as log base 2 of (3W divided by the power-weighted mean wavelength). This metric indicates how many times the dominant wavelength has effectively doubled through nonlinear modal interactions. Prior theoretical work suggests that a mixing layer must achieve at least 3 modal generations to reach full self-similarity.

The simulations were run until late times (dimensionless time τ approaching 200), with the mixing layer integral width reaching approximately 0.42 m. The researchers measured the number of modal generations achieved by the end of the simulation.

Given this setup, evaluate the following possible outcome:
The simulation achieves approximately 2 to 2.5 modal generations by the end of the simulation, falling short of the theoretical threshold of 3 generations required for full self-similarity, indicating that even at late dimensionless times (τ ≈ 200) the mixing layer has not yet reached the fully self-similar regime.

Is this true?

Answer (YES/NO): YES